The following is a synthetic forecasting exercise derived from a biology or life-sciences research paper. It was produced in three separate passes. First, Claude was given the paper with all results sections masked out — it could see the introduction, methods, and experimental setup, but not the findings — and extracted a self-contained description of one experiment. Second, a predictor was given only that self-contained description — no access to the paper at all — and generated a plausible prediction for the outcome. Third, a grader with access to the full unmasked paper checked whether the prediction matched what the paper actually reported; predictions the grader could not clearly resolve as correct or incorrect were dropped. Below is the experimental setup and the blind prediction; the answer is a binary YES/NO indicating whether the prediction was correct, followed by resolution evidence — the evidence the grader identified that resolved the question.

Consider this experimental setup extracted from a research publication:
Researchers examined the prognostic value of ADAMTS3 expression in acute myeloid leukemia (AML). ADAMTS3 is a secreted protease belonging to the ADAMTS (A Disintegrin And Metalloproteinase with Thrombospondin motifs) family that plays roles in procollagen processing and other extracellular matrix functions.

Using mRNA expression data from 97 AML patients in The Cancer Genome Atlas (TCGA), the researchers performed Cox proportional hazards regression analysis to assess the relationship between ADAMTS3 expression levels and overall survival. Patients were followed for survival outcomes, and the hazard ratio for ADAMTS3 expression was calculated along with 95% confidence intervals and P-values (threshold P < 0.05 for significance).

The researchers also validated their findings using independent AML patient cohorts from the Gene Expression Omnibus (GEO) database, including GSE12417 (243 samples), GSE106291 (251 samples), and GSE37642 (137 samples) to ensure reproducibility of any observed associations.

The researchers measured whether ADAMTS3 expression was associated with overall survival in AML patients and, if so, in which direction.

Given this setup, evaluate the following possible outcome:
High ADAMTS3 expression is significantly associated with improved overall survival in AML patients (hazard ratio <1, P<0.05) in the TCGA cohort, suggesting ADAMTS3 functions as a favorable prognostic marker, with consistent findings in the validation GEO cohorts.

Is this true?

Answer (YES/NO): YES